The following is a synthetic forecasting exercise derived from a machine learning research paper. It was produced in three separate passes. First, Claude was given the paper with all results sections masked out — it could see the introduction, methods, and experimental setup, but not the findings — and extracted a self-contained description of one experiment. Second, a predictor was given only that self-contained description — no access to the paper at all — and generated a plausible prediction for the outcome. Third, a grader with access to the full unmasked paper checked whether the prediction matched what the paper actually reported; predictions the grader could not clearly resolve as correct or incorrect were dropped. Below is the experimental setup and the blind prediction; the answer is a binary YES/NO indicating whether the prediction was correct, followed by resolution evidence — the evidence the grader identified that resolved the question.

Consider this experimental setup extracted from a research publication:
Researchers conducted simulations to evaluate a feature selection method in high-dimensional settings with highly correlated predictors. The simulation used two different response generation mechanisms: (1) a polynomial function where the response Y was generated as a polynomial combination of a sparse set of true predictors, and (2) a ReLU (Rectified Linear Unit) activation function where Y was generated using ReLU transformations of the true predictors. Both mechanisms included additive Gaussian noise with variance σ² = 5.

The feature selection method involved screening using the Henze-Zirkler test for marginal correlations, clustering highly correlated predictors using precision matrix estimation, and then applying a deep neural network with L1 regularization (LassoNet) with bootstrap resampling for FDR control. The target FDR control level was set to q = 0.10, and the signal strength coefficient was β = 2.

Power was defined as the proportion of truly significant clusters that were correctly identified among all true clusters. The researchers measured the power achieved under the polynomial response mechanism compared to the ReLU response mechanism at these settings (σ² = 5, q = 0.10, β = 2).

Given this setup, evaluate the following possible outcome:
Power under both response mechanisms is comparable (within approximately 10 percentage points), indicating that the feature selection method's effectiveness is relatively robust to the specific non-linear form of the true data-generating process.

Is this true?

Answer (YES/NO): YES